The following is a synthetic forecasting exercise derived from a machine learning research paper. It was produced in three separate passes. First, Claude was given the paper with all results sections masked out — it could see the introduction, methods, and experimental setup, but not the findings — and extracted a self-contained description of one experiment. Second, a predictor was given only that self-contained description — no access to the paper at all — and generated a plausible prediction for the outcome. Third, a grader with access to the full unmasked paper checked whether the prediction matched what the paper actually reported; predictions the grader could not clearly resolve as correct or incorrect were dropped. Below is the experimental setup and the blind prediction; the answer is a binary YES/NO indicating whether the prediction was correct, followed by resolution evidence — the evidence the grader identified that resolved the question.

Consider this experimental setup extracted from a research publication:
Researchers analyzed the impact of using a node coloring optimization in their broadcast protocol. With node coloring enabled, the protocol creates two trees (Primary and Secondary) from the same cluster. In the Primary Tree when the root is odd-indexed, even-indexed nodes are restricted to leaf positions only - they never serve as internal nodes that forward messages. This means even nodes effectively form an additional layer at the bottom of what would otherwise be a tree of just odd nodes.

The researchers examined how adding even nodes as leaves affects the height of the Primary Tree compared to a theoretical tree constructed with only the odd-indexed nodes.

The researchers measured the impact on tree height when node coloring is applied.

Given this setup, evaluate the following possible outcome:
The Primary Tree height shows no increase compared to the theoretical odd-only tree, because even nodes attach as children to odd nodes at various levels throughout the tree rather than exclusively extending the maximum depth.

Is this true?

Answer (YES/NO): NO